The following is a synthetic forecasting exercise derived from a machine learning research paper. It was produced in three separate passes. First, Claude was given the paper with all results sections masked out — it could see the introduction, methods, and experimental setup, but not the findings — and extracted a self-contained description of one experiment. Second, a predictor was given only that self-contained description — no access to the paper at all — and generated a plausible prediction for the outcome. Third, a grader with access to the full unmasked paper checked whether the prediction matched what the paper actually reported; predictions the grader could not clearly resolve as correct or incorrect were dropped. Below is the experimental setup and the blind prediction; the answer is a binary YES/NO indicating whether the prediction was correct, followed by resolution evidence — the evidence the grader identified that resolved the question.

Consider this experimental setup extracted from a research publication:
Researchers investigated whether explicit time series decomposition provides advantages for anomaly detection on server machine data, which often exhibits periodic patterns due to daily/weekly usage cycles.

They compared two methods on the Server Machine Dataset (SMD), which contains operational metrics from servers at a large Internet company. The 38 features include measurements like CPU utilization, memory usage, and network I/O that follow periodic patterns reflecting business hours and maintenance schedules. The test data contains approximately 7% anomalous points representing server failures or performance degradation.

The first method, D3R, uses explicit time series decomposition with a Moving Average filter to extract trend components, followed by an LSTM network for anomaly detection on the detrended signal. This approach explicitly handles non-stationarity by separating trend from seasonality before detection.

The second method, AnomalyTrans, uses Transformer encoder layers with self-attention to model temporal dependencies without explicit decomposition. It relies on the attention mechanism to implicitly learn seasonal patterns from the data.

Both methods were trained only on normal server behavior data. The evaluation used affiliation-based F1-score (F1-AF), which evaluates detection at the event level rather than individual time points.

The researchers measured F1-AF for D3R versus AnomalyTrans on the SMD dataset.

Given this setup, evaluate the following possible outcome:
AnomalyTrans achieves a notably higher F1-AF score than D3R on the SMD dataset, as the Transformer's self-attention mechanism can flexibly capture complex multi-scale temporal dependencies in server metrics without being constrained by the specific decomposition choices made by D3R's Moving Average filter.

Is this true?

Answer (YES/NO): NO